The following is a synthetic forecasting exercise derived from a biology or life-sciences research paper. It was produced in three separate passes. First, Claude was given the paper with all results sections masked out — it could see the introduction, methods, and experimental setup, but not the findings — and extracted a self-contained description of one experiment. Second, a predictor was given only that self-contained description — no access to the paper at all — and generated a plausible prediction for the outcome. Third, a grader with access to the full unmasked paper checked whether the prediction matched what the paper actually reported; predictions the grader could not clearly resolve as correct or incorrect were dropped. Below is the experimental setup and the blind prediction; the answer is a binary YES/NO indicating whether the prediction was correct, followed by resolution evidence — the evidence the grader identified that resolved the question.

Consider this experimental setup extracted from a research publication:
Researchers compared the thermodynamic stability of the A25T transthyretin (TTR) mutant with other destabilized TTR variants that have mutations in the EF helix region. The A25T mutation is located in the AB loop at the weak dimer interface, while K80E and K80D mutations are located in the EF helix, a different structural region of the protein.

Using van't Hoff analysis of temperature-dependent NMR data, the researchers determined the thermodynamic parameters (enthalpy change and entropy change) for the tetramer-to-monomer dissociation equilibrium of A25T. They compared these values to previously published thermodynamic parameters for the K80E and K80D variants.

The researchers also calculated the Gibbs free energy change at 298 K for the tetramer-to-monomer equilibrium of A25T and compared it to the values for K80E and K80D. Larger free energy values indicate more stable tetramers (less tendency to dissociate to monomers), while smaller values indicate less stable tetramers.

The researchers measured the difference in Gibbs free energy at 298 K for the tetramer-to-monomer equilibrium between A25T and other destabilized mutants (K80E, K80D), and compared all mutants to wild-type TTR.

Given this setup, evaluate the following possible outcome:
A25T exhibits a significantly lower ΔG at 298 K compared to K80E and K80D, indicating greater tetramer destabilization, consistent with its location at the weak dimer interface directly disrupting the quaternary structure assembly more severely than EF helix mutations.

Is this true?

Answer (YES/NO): NO